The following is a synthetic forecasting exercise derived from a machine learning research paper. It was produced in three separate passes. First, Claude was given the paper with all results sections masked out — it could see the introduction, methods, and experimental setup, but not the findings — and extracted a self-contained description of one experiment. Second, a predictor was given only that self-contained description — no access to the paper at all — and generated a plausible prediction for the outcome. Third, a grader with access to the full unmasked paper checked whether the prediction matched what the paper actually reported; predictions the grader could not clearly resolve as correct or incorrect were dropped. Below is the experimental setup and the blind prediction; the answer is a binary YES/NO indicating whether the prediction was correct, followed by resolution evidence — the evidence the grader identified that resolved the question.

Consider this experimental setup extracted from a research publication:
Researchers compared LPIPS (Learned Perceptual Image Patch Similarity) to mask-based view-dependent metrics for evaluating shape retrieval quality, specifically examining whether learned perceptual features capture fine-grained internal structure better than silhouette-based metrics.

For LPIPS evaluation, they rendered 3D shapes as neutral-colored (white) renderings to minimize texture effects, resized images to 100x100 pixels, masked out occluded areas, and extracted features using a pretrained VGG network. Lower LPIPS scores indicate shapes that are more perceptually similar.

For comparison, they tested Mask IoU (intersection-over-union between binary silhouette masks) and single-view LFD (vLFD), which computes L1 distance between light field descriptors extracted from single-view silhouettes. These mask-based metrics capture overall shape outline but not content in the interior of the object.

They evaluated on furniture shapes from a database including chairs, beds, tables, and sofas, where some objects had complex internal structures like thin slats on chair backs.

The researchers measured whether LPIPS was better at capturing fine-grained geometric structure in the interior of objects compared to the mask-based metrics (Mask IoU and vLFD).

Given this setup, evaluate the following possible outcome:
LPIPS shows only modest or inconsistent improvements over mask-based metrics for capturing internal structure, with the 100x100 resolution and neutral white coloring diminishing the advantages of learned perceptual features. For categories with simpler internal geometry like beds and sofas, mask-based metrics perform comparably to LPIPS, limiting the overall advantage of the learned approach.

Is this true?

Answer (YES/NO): NO